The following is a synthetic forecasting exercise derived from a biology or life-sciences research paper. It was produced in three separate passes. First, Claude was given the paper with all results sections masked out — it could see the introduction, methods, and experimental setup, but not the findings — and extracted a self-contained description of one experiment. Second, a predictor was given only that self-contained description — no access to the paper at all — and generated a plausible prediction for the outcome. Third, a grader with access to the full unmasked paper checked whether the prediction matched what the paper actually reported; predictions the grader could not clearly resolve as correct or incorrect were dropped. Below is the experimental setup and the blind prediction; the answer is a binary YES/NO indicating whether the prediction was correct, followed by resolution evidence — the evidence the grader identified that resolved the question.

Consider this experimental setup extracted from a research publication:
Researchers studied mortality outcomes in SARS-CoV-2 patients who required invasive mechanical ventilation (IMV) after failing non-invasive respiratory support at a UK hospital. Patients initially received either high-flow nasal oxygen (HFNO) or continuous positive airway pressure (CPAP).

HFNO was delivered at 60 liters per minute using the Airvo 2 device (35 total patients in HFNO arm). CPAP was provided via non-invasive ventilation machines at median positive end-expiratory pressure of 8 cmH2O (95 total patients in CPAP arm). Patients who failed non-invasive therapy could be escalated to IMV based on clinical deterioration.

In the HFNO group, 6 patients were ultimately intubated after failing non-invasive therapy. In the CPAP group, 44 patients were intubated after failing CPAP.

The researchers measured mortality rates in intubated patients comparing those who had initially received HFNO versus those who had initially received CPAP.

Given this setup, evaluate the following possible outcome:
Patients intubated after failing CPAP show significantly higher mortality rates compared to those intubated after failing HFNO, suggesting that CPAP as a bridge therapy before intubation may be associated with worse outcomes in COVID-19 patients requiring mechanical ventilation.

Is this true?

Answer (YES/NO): NO